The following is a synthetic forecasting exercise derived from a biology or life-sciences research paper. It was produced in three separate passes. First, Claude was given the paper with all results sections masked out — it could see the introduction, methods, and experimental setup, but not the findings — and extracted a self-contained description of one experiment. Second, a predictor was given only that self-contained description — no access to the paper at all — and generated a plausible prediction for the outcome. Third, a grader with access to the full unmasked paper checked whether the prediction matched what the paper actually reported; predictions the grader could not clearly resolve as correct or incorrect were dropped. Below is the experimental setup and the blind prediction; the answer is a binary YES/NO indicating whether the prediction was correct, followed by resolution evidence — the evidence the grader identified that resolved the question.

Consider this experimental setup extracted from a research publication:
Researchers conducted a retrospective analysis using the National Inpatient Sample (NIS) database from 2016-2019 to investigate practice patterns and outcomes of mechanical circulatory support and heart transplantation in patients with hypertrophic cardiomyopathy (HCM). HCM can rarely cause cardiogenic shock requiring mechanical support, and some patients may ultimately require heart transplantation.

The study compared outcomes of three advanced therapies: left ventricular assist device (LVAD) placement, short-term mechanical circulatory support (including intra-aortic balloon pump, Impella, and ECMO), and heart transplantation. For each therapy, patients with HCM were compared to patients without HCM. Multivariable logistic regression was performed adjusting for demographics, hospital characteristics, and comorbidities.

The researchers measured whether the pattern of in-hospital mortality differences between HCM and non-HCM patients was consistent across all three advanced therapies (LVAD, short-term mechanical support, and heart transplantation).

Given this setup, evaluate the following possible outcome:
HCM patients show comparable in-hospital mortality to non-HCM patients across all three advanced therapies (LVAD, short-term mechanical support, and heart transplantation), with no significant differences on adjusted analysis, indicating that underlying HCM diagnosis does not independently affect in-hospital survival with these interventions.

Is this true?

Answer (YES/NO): NO